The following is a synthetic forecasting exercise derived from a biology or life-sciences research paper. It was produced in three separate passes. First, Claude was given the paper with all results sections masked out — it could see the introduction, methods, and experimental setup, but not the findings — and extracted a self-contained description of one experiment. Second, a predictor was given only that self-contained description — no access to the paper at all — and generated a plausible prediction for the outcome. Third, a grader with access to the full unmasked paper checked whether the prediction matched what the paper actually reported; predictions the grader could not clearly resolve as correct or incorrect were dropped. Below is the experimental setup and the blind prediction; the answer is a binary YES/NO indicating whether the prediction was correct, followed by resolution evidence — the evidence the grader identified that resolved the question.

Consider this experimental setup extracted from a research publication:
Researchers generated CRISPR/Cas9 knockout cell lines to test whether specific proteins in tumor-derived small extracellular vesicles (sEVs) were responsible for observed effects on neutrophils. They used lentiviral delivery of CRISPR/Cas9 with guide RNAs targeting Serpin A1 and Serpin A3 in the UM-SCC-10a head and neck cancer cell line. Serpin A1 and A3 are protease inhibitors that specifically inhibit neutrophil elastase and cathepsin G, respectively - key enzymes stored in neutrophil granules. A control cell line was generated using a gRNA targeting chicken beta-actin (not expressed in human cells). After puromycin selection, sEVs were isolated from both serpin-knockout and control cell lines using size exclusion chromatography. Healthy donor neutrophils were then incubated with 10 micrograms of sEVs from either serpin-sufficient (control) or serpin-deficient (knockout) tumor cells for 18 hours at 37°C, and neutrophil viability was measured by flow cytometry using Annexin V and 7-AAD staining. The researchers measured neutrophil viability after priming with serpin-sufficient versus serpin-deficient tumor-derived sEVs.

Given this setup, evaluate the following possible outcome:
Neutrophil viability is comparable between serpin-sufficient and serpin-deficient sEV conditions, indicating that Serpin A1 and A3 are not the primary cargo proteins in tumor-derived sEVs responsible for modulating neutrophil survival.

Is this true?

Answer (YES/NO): NO